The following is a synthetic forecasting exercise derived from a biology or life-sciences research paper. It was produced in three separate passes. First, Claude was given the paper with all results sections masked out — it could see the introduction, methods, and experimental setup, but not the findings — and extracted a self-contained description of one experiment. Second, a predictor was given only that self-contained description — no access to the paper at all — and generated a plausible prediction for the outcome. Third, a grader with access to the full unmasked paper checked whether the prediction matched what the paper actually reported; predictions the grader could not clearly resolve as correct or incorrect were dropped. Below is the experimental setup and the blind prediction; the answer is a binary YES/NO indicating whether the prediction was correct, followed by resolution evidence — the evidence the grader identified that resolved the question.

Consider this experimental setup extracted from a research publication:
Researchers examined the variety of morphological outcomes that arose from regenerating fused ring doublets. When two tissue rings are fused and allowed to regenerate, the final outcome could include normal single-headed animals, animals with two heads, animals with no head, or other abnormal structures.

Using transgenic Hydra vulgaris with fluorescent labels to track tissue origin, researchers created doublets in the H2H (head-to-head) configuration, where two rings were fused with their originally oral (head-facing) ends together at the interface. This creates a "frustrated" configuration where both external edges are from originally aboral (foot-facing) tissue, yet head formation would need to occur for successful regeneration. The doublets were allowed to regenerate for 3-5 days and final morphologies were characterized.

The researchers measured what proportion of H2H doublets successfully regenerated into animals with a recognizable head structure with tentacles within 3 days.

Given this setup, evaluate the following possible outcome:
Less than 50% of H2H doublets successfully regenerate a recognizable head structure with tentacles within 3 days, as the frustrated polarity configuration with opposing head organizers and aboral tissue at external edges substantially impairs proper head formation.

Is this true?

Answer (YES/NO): NO